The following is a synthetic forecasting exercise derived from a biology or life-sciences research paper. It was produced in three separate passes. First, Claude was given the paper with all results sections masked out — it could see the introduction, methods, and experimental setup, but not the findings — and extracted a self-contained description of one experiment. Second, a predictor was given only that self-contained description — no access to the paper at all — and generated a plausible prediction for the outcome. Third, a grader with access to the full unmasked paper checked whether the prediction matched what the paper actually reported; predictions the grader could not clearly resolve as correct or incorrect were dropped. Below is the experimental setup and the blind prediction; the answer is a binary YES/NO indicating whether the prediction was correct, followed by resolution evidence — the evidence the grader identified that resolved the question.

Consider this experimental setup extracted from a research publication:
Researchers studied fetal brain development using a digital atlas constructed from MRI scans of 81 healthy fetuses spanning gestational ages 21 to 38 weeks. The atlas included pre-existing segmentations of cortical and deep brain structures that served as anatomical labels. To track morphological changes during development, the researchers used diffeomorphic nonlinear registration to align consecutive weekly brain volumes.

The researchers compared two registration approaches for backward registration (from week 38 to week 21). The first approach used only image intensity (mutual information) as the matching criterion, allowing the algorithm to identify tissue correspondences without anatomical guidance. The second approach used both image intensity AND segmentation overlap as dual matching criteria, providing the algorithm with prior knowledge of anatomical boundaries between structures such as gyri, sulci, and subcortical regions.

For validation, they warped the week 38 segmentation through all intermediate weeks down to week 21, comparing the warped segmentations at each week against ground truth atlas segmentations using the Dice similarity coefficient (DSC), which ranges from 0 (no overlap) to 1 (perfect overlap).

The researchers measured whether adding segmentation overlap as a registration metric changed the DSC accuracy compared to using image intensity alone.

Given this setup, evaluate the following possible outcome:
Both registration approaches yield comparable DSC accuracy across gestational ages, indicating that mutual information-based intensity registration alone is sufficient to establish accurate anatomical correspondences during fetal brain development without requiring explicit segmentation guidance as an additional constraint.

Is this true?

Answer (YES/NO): NO